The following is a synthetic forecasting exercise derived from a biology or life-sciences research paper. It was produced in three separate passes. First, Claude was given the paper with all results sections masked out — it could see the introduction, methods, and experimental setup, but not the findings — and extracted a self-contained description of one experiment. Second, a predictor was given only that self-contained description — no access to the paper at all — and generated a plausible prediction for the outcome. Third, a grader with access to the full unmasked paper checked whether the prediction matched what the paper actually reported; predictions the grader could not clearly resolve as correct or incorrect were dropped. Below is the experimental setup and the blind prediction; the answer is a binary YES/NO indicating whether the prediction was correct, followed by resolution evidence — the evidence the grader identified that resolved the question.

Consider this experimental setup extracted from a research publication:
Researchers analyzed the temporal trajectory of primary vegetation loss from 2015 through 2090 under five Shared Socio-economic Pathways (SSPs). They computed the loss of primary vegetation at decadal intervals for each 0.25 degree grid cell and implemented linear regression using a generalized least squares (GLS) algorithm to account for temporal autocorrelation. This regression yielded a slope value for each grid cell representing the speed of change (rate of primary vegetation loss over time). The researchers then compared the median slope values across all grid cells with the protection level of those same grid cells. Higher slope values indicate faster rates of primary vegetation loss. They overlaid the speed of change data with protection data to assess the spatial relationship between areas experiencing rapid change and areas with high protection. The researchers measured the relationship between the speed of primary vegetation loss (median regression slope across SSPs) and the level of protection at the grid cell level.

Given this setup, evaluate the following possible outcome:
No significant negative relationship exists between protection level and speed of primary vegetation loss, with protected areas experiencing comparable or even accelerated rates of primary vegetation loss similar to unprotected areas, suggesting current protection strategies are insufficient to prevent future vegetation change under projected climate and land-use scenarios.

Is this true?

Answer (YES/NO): YES